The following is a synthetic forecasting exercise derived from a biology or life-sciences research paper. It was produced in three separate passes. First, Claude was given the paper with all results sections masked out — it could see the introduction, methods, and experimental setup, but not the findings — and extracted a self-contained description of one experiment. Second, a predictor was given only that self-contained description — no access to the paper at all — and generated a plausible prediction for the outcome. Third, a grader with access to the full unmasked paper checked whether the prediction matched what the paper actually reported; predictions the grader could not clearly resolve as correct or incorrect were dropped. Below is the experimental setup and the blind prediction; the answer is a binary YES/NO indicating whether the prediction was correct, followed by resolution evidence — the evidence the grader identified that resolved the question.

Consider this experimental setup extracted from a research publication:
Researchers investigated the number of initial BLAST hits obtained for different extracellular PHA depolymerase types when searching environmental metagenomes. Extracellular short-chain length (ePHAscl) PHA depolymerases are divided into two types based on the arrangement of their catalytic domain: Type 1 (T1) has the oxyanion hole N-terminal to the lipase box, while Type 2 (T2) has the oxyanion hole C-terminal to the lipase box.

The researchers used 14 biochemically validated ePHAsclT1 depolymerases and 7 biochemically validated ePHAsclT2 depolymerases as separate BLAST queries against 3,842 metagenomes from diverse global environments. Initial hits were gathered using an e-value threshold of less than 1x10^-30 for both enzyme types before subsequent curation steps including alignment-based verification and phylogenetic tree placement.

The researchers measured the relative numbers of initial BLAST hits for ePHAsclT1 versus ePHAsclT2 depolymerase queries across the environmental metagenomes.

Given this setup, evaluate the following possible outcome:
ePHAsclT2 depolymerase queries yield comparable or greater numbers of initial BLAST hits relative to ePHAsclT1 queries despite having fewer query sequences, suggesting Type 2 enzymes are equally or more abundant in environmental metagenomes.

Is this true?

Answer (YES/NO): NO